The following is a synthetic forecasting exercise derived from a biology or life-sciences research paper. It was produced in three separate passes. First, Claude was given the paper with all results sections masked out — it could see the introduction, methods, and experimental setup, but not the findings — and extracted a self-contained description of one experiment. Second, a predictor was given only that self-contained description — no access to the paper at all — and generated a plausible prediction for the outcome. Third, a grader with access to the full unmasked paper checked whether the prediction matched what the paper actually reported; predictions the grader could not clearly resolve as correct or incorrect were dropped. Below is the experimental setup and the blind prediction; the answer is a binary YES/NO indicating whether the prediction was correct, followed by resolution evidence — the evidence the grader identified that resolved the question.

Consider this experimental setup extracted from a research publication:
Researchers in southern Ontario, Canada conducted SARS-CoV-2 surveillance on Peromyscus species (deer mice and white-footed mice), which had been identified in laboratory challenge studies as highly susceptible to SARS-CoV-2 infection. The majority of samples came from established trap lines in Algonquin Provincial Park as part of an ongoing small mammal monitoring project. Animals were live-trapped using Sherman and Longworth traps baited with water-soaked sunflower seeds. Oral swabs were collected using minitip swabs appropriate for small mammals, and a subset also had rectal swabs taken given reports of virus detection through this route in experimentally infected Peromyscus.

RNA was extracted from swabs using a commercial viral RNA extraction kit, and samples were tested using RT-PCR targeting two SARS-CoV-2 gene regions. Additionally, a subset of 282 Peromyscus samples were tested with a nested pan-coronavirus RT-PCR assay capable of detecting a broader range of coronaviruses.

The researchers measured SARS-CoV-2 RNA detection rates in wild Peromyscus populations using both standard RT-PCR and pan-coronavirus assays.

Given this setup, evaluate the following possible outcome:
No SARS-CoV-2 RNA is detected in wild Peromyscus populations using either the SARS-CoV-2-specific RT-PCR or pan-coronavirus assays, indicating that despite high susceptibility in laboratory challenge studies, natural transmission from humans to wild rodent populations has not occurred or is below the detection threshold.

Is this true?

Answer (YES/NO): YES